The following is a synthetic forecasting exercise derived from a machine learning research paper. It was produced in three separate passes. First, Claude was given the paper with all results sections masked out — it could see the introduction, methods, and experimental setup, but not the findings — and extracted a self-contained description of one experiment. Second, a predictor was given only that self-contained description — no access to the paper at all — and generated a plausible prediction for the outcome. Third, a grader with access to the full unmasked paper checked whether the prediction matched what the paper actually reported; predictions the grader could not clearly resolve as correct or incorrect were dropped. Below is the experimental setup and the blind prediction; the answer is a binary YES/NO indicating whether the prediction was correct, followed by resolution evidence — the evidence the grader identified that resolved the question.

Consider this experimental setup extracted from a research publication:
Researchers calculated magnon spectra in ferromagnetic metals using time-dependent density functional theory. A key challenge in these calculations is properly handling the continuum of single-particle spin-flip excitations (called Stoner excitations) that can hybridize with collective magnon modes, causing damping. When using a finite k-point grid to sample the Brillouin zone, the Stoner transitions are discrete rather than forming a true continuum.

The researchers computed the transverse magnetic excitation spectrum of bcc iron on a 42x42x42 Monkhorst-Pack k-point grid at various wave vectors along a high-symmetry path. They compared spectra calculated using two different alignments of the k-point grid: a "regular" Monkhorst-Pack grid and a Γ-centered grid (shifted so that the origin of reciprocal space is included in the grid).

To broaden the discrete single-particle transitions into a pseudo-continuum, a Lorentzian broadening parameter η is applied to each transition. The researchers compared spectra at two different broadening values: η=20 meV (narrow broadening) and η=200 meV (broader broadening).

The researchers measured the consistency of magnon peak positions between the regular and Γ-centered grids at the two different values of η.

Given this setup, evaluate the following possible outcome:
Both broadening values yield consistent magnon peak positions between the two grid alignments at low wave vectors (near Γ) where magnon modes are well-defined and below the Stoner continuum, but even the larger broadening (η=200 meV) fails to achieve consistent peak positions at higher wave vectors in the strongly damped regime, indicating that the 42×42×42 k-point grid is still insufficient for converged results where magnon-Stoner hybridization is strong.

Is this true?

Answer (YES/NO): NO